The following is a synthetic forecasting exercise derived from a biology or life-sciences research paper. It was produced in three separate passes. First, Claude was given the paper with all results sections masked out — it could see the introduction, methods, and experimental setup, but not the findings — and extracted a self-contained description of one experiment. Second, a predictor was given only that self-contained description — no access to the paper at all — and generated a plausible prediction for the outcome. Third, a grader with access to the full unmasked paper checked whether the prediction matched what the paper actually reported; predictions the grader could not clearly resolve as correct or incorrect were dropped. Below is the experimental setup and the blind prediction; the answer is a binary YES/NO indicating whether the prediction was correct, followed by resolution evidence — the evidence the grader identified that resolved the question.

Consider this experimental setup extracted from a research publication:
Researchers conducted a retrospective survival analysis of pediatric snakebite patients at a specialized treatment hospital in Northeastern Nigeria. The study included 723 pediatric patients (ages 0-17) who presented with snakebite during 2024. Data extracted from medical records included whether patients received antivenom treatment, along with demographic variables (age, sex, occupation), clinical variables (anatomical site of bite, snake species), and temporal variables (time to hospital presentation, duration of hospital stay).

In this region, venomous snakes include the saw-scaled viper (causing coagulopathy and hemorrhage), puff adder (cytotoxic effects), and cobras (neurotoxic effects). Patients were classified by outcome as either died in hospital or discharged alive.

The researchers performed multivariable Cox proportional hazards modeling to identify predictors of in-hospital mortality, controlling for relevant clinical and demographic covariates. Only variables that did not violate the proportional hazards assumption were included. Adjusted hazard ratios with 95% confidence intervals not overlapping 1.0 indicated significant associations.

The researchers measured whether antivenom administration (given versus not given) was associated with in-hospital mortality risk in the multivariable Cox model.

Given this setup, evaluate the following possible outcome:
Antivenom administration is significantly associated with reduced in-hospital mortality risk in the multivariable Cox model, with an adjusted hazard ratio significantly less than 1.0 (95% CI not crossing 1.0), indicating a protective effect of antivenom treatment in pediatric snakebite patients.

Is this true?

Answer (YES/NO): YES